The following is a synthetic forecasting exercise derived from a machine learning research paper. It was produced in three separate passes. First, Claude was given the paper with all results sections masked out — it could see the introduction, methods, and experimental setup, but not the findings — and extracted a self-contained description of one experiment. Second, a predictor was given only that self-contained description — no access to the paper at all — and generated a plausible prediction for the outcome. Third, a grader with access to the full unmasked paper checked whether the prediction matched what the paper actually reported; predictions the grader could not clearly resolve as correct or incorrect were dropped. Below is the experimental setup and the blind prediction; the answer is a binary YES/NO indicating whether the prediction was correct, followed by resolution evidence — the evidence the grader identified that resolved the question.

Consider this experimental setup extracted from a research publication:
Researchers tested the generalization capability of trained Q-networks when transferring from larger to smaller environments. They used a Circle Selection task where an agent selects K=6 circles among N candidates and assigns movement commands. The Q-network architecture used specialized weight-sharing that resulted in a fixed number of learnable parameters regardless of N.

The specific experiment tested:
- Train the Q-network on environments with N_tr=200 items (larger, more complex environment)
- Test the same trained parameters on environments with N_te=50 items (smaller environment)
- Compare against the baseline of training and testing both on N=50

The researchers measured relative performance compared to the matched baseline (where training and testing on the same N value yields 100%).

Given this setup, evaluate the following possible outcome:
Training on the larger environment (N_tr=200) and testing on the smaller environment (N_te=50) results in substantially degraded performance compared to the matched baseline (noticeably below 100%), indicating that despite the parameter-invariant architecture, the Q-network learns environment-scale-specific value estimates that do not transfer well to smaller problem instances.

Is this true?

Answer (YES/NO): YES